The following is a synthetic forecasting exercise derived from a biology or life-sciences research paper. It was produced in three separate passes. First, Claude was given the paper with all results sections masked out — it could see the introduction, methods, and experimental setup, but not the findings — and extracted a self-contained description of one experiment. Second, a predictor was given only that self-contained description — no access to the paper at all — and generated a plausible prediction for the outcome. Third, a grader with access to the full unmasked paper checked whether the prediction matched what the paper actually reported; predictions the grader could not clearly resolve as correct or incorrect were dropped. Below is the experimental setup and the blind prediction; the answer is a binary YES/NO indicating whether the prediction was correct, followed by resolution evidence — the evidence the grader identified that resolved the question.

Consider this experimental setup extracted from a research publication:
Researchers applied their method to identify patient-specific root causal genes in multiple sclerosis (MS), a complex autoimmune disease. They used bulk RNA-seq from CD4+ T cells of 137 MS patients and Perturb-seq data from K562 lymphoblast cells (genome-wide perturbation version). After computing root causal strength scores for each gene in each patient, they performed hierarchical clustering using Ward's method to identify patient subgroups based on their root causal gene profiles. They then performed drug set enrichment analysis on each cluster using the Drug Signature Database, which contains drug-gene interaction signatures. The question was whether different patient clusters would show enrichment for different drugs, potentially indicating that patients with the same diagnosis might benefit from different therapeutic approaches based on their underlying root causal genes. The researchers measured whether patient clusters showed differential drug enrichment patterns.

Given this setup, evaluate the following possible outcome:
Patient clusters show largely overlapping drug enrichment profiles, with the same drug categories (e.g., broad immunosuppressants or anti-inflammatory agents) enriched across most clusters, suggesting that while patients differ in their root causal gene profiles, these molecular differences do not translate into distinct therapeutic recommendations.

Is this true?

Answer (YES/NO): NO